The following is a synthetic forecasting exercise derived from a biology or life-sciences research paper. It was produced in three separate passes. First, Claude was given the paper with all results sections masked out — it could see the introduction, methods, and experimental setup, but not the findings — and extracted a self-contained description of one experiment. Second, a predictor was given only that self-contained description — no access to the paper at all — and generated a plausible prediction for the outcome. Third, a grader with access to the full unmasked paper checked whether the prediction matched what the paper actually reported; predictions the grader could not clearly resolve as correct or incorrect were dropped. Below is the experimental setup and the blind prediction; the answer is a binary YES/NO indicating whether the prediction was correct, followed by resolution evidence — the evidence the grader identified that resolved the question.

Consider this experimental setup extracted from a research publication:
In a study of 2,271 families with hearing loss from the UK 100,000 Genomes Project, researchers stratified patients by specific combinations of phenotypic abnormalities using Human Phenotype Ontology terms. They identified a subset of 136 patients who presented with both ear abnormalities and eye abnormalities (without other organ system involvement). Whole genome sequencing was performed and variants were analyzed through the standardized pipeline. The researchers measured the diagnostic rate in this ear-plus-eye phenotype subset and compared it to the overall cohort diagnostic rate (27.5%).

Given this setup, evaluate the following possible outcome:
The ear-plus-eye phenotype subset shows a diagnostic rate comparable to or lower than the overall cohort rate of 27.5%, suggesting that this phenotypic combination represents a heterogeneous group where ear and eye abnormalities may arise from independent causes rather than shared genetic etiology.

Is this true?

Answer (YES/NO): NO